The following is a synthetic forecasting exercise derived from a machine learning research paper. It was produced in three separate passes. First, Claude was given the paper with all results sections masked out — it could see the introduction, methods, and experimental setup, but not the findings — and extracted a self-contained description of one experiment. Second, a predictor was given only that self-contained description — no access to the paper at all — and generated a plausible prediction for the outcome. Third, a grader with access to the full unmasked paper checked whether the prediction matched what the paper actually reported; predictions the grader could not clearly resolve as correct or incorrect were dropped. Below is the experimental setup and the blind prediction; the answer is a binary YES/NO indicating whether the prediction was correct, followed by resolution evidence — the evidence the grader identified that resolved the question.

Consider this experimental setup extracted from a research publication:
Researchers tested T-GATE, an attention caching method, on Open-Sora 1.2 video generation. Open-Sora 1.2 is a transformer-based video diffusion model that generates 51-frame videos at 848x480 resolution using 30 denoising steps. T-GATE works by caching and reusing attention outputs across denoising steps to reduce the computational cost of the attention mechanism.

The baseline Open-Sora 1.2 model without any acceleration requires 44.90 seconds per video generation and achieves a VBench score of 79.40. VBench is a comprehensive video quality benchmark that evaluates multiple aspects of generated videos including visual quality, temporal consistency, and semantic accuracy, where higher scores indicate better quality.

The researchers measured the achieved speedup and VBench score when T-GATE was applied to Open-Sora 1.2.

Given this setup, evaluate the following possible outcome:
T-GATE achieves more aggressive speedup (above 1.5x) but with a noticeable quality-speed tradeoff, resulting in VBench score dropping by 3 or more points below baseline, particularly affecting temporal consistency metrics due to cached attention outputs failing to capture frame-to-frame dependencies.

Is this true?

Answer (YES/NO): NO